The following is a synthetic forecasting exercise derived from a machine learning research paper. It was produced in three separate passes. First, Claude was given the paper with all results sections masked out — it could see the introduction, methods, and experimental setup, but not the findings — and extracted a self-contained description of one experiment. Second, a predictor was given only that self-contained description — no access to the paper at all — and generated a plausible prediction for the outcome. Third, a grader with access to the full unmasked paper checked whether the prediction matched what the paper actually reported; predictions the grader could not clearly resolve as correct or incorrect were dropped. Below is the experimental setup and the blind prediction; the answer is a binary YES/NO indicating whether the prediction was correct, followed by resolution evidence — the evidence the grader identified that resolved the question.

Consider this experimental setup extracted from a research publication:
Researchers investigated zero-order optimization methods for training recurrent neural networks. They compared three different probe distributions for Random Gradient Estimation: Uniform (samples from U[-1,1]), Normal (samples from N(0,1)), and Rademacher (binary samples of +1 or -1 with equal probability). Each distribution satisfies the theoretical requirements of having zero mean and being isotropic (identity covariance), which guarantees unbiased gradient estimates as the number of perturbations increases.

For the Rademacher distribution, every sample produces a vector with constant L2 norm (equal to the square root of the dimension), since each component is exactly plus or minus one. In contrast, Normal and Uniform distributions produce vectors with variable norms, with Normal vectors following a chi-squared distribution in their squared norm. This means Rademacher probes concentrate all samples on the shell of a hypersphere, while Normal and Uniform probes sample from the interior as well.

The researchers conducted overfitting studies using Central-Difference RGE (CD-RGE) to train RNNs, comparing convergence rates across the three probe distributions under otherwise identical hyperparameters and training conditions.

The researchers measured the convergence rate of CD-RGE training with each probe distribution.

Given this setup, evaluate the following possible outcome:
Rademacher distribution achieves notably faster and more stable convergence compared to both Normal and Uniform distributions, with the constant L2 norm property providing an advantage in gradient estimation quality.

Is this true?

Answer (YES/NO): NO